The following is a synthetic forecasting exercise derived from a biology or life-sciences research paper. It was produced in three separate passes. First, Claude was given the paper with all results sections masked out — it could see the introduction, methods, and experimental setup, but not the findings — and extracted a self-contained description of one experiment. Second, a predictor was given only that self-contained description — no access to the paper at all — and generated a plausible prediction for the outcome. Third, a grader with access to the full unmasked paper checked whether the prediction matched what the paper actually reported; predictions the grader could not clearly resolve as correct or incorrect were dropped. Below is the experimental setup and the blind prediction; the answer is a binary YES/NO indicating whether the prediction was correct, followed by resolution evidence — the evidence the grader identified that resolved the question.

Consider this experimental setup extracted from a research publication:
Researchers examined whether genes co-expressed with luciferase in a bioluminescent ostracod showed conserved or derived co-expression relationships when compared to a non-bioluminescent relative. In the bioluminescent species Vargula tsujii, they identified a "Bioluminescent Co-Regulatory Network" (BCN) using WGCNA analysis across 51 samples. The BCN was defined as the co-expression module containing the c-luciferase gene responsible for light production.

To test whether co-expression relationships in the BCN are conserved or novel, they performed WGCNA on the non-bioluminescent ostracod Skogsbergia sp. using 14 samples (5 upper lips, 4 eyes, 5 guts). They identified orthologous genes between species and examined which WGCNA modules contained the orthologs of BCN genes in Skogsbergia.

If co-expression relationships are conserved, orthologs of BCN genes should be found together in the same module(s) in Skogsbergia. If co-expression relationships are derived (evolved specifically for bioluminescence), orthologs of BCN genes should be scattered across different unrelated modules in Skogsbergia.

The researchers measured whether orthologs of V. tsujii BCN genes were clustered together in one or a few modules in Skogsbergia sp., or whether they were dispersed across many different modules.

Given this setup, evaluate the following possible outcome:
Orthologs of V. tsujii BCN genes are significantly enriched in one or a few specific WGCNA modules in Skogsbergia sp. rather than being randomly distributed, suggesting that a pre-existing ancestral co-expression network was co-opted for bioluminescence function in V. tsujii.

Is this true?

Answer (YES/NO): NO